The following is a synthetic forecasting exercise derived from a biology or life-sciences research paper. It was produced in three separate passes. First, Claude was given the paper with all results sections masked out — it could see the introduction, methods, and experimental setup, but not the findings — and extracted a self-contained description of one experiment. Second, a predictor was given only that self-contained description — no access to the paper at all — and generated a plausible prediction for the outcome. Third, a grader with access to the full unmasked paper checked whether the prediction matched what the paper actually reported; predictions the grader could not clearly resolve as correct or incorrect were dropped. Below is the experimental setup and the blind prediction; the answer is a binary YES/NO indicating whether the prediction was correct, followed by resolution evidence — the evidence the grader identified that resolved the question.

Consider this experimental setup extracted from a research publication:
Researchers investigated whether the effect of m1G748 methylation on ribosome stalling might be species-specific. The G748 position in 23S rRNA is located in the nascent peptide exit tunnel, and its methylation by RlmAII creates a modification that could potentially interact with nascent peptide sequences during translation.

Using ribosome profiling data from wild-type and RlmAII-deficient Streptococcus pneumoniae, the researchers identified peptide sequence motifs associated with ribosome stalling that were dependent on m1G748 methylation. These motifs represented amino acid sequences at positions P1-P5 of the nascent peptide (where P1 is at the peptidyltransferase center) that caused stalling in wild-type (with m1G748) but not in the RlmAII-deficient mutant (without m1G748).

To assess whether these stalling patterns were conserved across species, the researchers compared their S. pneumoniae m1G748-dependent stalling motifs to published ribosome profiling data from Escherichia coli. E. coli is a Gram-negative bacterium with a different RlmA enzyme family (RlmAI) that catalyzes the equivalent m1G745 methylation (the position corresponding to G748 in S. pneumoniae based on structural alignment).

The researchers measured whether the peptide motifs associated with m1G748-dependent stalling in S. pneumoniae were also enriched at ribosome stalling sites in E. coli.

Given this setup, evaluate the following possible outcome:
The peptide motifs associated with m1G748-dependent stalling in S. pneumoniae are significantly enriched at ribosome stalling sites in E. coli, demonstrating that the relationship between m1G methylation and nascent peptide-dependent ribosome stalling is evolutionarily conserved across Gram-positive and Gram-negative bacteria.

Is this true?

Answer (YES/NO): NO